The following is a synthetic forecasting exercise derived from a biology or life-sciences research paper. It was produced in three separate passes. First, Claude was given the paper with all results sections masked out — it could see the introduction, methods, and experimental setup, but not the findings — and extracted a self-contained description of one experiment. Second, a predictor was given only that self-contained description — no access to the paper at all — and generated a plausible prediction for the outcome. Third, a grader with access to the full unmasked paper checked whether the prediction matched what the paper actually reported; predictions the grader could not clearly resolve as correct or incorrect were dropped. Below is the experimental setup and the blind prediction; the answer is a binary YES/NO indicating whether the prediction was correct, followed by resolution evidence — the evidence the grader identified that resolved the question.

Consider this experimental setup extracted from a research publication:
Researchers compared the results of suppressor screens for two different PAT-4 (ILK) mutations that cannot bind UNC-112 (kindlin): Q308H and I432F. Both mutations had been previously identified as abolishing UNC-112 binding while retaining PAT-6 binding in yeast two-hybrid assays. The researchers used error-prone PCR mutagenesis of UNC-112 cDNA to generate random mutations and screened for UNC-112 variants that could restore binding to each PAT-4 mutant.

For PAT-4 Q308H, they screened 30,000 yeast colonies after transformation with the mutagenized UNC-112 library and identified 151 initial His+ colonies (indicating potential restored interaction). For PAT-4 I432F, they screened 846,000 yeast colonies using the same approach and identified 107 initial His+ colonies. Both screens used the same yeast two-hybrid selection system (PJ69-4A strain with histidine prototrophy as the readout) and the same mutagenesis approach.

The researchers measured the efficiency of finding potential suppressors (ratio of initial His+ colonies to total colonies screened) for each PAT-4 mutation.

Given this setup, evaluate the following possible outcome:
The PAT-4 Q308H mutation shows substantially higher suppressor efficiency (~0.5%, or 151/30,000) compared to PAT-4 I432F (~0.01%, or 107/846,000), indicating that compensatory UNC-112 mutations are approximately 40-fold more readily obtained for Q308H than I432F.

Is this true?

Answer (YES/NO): YES